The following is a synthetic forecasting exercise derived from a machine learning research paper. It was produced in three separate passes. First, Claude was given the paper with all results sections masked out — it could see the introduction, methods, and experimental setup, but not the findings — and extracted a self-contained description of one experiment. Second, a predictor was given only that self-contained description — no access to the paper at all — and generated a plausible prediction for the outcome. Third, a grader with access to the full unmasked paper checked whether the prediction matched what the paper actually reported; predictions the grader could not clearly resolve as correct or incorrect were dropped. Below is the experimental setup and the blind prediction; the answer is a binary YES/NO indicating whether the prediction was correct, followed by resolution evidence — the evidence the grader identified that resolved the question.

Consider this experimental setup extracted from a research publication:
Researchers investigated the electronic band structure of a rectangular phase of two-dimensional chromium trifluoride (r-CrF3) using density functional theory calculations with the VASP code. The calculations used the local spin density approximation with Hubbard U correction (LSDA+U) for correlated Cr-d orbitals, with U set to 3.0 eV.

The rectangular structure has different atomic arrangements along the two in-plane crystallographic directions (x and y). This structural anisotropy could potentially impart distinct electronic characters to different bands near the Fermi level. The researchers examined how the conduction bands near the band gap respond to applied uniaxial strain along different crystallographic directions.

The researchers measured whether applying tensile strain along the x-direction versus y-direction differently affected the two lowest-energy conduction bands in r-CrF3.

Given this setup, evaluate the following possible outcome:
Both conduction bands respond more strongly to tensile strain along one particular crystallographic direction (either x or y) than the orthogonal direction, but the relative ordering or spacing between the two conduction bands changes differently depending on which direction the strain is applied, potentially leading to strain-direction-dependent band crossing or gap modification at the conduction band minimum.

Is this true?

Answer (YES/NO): NO